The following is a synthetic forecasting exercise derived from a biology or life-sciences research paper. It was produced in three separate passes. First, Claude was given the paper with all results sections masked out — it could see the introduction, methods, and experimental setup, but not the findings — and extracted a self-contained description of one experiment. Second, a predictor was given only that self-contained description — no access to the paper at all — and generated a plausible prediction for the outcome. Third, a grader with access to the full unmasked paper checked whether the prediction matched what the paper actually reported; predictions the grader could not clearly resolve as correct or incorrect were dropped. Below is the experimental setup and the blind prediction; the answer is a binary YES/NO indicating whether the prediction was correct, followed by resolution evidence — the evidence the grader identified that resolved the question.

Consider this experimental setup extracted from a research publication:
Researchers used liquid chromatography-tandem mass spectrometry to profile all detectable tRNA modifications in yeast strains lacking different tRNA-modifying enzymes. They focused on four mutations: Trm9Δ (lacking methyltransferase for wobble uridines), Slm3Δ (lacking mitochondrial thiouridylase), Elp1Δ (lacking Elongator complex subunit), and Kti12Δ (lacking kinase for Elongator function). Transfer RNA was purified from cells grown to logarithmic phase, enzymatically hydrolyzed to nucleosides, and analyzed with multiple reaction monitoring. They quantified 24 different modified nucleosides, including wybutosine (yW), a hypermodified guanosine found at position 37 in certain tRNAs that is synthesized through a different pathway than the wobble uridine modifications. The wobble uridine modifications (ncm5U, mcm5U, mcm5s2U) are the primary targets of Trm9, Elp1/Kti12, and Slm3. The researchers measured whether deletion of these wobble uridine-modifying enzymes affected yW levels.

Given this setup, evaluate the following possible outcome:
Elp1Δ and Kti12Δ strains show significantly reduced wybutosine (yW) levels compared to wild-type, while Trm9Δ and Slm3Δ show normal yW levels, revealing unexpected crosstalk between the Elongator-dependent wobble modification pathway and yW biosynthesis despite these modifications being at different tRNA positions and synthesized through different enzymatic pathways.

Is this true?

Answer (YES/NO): NO